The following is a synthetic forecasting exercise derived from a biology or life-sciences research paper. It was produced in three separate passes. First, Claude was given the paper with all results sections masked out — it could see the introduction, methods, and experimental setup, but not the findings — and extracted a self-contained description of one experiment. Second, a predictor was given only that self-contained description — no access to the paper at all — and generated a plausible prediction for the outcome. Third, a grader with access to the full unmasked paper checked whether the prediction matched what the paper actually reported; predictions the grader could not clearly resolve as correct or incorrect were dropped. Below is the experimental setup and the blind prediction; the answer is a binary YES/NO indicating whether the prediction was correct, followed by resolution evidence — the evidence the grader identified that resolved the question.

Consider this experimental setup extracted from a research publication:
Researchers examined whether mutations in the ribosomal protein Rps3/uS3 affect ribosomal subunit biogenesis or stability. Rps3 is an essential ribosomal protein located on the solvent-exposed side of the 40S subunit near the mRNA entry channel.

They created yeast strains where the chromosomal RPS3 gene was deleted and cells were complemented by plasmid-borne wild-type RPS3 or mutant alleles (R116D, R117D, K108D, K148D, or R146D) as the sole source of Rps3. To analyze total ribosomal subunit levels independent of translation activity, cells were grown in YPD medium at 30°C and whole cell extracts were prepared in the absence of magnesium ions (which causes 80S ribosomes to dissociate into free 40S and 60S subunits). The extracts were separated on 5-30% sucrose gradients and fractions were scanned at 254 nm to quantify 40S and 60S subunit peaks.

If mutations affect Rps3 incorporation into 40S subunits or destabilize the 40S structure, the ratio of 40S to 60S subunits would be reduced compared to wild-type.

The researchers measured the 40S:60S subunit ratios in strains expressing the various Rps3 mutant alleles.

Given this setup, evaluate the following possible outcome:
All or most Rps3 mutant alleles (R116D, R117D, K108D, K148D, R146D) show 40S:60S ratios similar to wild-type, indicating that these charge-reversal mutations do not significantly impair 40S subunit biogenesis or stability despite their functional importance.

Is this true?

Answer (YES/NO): YES